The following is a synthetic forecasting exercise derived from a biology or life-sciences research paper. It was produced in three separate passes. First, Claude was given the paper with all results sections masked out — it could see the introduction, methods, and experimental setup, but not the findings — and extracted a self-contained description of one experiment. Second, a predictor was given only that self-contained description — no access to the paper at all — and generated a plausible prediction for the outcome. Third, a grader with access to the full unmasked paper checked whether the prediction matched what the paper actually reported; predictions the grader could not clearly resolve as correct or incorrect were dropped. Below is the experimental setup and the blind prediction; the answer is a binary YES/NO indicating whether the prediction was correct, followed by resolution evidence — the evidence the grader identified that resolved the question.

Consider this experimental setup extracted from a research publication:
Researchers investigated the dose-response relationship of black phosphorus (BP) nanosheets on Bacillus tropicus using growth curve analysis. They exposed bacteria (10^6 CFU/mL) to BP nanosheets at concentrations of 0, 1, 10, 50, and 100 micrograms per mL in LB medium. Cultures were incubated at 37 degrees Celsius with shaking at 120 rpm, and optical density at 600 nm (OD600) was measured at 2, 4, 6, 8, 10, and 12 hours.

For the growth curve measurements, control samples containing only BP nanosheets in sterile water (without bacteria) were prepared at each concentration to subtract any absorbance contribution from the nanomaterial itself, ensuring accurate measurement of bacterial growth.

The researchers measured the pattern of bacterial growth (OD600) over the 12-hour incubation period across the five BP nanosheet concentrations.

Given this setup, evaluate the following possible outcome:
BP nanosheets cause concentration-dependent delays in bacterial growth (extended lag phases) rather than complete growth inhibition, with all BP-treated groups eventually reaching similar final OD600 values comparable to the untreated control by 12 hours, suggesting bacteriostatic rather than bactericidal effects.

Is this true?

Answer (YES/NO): NO